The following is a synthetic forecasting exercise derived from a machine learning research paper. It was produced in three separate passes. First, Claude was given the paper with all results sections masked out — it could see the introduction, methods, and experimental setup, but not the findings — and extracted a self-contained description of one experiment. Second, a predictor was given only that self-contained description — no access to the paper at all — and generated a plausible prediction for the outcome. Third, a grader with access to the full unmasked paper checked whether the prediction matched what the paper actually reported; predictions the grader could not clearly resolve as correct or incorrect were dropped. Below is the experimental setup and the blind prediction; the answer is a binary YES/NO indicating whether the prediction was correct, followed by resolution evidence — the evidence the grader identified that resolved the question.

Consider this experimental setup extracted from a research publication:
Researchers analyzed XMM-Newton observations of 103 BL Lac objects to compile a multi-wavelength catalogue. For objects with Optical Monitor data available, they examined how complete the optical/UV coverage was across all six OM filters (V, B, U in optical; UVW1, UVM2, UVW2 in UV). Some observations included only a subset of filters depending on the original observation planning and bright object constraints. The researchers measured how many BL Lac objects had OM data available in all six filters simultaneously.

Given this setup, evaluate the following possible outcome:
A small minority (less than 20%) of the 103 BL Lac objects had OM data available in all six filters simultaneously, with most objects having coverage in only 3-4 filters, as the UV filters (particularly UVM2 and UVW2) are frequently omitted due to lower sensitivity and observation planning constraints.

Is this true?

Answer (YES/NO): YES